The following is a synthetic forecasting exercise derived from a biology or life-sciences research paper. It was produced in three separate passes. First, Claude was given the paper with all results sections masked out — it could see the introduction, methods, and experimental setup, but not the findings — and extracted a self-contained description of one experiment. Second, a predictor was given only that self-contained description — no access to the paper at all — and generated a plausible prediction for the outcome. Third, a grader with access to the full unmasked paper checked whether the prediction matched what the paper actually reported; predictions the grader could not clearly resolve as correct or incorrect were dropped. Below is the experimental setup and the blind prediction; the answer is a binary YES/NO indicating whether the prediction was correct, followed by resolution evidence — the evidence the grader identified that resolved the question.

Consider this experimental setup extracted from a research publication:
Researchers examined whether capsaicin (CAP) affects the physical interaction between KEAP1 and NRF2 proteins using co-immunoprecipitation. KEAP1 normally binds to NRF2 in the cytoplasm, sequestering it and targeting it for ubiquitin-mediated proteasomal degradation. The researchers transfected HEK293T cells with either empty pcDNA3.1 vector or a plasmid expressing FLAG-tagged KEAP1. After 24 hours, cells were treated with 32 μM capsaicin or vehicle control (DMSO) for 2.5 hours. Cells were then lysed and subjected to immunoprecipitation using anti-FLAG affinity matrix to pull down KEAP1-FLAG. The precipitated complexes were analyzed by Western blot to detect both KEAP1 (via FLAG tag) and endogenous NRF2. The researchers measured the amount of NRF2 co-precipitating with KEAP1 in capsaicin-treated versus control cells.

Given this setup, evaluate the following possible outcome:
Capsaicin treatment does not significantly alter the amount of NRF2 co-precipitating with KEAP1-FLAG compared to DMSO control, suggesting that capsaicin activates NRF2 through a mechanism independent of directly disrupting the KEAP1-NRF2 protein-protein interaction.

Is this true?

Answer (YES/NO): NO